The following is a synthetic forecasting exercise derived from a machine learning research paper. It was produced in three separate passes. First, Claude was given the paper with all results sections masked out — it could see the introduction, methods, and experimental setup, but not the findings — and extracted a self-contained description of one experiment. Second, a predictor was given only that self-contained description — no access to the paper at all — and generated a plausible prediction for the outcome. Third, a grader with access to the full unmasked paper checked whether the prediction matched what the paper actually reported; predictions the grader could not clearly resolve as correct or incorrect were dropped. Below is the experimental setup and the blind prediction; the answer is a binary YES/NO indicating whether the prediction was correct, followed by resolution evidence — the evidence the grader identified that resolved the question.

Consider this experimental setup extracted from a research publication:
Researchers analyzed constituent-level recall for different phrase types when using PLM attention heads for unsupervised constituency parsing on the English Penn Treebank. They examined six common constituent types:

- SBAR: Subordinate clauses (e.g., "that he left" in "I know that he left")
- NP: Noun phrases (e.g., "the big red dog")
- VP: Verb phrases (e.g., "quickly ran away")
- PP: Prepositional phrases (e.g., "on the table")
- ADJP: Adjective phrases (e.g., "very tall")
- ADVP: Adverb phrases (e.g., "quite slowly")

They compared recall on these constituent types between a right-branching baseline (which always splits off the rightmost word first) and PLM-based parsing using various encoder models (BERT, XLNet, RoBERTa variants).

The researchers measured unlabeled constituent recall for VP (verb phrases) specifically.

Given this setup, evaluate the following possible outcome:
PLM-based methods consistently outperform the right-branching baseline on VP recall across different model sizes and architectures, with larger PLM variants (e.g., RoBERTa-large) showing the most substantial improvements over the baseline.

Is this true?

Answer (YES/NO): NO